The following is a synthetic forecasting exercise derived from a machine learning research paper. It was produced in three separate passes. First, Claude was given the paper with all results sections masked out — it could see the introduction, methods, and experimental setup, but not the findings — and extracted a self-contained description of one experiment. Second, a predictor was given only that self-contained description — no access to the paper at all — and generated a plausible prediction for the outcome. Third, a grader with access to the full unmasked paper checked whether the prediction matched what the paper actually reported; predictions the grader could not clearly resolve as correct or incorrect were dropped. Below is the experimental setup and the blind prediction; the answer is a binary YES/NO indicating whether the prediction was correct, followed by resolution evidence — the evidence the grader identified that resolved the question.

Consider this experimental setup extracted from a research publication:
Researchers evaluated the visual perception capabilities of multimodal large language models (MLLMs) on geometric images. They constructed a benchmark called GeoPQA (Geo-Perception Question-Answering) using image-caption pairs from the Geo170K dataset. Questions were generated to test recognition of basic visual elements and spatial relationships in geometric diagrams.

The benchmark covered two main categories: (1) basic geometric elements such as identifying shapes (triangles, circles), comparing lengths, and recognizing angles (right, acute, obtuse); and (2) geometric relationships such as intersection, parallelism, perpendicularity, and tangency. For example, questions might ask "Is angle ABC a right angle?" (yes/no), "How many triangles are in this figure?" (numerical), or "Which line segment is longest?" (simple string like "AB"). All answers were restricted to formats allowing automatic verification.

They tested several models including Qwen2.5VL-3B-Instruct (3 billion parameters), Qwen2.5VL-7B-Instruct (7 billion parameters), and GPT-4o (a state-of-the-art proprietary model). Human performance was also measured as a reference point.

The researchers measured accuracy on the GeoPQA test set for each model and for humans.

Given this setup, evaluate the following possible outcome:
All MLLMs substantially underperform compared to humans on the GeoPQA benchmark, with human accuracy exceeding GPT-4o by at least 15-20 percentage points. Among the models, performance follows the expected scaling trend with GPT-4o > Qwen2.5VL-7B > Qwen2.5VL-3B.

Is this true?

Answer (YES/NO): NO